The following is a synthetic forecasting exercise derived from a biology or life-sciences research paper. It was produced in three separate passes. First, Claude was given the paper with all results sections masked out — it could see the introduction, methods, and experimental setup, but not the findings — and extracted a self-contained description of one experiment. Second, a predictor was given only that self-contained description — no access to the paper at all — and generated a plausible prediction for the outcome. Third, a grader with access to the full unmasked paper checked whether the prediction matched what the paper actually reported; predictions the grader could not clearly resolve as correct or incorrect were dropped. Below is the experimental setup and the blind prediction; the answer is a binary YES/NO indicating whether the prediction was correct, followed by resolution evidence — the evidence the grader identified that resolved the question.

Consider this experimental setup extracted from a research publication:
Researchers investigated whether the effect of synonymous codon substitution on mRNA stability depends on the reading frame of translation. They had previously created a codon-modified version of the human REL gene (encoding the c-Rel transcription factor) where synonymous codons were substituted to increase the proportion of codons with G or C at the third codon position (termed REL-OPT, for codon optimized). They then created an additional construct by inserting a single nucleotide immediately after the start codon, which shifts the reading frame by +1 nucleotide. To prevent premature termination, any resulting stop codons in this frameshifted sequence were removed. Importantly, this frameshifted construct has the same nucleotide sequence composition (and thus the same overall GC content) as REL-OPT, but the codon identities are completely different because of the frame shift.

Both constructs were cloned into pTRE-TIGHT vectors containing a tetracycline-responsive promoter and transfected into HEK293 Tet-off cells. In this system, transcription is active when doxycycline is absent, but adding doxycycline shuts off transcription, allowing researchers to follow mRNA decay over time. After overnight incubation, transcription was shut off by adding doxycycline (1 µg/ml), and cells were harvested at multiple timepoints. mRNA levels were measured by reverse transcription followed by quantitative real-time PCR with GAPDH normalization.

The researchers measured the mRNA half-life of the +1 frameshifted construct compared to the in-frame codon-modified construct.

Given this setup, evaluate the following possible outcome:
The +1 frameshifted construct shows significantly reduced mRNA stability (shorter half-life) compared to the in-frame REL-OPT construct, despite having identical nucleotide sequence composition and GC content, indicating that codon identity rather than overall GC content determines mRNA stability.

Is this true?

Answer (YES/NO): NO